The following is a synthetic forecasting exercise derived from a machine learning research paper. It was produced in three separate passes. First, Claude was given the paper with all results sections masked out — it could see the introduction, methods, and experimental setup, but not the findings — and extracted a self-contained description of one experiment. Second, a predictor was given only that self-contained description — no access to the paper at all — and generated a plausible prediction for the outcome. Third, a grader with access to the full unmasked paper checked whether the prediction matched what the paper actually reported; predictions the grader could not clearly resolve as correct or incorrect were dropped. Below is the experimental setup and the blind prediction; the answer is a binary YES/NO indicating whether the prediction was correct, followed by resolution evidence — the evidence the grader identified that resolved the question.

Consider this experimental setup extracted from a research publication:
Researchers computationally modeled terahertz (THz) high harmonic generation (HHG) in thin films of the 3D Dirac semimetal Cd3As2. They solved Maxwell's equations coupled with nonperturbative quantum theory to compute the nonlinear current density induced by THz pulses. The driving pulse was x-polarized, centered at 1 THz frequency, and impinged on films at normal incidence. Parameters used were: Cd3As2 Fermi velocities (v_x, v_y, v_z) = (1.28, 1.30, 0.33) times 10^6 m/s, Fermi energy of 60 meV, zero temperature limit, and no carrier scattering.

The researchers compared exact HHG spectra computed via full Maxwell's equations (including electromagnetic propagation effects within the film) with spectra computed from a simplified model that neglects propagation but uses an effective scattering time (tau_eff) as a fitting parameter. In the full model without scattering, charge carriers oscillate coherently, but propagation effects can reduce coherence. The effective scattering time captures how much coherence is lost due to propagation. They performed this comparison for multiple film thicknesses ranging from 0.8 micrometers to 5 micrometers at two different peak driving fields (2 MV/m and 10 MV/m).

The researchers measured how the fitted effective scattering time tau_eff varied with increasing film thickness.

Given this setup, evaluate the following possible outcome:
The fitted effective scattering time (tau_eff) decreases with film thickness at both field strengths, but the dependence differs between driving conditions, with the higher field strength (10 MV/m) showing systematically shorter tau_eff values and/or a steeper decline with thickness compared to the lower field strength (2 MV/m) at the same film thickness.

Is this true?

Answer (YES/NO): NO